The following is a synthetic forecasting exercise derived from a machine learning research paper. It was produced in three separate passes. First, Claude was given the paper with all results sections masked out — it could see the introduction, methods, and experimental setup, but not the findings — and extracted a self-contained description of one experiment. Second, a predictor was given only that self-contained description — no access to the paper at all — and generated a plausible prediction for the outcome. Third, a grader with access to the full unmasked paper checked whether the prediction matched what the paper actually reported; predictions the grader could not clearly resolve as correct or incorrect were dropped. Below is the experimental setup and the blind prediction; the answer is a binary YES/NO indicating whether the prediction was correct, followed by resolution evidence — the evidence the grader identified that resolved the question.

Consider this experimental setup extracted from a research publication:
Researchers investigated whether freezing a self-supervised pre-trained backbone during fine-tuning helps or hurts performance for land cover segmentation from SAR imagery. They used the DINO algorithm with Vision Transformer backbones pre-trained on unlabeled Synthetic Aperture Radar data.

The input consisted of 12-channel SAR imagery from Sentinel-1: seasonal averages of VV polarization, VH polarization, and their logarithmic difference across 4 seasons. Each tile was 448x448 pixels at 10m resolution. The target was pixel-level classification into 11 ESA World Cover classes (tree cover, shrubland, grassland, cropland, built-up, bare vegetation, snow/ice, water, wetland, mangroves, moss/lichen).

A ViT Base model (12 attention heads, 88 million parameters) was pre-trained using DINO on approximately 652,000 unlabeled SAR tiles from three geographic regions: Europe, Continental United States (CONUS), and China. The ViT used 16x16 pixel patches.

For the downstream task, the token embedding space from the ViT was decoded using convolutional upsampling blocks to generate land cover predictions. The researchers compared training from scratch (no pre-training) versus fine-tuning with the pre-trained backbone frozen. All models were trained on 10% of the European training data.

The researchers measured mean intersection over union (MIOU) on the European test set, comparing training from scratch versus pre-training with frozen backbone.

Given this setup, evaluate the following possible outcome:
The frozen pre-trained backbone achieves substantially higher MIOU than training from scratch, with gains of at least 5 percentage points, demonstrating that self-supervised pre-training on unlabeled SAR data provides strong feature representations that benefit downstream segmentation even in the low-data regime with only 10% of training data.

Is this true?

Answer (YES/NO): NO